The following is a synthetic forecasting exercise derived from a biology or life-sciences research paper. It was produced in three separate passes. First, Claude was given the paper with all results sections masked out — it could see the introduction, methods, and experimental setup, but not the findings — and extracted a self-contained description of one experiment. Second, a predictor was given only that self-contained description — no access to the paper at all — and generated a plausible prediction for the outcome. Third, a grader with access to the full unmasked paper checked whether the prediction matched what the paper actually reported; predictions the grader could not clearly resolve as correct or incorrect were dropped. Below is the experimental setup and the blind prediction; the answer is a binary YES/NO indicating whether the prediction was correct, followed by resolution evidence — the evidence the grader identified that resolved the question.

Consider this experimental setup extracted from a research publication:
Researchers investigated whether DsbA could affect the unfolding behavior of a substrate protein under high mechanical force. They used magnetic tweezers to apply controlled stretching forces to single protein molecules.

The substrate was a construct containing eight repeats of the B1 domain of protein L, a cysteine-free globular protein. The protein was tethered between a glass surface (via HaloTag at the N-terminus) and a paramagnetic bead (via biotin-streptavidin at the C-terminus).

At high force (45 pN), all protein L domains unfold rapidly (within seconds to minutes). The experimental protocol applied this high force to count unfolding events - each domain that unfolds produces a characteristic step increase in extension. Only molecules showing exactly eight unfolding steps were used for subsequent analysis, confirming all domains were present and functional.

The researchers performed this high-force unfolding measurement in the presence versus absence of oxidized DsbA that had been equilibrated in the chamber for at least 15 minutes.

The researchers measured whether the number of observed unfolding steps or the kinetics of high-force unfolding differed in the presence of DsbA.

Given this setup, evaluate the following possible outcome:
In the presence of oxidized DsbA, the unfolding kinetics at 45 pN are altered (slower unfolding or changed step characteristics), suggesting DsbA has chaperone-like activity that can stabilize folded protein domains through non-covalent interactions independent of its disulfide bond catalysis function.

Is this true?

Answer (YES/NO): NO